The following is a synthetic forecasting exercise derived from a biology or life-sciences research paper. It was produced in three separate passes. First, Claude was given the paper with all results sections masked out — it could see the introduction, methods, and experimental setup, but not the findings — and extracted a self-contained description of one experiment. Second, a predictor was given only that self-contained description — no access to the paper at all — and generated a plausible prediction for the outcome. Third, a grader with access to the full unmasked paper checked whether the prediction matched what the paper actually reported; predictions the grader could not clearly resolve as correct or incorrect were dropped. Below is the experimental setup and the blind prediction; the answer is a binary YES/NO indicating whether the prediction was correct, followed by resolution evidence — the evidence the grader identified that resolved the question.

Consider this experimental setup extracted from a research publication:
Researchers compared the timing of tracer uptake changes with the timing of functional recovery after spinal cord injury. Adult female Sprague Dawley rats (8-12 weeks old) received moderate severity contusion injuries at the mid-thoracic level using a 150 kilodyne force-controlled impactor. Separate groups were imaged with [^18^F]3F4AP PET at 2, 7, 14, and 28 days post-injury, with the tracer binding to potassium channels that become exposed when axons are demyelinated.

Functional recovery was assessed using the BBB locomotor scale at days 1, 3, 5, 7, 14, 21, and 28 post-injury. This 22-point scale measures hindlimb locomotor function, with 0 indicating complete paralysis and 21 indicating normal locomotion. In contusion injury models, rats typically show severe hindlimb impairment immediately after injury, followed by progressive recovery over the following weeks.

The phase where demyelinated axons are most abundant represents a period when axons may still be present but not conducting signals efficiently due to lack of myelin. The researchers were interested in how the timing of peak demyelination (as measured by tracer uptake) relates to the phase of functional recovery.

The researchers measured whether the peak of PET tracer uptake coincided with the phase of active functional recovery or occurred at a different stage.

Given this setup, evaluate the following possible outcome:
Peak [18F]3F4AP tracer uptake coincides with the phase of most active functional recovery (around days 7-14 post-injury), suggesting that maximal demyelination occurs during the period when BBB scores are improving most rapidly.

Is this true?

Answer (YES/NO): YES